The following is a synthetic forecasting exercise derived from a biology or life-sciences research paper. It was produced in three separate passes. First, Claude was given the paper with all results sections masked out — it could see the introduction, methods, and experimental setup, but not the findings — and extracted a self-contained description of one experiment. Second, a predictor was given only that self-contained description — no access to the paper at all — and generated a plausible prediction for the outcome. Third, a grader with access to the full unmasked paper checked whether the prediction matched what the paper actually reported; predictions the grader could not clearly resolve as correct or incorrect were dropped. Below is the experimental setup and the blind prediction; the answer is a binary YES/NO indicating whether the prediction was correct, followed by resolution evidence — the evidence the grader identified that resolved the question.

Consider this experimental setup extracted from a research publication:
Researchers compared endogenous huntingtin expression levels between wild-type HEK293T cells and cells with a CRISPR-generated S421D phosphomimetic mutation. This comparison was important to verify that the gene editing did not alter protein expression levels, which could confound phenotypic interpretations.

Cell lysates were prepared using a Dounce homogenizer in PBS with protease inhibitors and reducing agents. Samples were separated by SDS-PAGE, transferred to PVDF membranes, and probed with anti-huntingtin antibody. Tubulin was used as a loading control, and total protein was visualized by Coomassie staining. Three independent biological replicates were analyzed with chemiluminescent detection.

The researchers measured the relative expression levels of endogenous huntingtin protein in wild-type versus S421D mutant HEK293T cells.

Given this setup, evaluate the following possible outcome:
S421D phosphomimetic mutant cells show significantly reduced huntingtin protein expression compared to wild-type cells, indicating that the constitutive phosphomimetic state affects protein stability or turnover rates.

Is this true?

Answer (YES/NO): NO